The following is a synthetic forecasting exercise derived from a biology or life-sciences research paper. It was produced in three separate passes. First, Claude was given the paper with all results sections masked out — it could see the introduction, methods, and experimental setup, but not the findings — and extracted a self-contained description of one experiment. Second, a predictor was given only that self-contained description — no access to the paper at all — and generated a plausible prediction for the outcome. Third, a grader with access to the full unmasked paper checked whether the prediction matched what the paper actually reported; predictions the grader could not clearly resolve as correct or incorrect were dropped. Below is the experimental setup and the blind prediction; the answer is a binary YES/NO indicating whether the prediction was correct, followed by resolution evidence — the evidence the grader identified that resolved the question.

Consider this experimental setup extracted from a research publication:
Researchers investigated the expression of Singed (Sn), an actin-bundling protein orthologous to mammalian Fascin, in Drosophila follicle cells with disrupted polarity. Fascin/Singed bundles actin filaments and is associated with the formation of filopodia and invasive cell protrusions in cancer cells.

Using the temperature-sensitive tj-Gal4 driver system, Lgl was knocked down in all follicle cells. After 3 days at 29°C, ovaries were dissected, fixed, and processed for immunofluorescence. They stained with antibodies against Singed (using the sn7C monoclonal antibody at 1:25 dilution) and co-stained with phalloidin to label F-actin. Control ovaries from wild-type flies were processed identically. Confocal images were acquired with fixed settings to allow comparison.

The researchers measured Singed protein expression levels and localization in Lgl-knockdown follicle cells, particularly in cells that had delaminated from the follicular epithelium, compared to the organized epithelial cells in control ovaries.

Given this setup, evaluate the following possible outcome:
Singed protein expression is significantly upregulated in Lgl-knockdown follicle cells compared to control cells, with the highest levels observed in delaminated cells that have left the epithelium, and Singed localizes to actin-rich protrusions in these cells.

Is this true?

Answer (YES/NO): NO